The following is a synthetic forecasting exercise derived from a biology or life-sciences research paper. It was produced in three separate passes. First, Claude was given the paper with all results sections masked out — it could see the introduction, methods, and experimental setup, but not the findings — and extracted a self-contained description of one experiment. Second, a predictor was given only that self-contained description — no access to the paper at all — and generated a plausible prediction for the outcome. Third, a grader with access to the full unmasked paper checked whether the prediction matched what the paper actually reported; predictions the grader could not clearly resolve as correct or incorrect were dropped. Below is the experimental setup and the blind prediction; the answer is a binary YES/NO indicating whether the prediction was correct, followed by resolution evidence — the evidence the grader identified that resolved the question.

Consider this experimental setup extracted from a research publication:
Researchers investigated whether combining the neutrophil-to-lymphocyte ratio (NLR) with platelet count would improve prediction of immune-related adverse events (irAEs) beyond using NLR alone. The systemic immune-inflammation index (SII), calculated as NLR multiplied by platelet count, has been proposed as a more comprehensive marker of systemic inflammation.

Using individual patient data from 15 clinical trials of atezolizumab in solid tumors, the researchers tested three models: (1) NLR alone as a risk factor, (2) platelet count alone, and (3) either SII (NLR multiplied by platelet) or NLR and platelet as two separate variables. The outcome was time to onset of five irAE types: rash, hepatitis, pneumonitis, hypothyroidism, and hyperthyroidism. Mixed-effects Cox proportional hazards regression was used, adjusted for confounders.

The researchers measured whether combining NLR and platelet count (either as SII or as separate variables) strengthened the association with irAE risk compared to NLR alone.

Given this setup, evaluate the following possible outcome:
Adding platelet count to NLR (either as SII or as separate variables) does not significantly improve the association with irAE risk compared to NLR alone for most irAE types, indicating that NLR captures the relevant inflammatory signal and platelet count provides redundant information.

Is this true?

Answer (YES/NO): YES